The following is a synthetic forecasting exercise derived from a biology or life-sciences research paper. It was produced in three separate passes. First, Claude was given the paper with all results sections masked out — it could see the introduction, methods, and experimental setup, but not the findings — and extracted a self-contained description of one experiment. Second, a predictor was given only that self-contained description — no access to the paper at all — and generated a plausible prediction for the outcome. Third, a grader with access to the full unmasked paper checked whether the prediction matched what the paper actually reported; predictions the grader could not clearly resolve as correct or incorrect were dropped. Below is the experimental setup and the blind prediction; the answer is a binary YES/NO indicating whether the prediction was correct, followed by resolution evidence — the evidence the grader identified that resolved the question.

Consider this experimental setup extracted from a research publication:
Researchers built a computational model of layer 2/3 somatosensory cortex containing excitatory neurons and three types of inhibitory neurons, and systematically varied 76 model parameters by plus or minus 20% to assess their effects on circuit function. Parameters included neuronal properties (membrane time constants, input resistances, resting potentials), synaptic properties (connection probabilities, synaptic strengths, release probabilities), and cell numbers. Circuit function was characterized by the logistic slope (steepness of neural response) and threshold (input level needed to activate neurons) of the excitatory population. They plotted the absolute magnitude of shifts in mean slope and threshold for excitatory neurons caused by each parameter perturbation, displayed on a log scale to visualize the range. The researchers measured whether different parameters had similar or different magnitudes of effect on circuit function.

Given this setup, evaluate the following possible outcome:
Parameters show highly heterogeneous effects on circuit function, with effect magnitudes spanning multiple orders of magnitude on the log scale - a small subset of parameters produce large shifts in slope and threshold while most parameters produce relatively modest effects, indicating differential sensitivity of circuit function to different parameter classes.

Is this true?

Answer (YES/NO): YES